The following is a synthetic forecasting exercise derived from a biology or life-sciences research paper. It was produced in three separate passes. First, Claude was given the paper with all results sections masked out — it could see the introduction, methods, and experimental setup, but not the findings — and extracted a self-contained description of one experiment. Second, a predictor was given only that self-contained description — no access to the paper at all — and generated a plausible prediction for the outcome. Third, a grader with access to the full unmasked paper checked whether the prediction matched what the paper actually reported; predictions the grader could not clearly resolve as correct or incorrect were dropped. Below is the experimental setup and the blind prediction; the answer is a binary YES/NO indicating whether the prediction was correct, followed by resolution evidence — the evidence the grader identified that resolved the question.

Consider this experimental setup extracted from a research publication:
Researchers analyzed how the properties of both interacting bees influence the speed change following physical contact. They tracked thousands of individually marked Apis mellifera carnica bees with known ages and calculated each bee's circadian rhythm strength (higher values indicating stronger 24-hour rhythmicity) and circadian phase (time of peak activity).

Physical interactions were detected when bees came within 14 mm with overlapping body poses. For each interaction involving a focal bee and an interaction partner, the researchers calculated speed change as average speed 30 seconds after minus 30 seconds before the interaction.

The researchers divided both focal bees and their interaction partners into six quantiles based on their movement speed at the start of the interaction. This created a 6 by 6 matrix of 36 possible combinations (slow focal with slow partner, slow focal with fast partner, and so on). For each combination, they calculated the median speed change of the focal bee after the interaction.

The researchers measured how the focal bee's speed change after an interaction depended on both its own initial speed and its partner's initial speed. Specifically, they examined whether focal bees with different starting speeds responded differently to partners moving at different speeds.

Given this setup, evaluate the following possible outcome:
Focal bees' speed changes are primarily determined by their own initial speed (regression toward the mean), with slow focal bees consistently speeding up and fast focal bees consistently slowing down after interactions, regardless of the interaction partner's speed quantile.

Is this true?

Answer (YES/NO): NO